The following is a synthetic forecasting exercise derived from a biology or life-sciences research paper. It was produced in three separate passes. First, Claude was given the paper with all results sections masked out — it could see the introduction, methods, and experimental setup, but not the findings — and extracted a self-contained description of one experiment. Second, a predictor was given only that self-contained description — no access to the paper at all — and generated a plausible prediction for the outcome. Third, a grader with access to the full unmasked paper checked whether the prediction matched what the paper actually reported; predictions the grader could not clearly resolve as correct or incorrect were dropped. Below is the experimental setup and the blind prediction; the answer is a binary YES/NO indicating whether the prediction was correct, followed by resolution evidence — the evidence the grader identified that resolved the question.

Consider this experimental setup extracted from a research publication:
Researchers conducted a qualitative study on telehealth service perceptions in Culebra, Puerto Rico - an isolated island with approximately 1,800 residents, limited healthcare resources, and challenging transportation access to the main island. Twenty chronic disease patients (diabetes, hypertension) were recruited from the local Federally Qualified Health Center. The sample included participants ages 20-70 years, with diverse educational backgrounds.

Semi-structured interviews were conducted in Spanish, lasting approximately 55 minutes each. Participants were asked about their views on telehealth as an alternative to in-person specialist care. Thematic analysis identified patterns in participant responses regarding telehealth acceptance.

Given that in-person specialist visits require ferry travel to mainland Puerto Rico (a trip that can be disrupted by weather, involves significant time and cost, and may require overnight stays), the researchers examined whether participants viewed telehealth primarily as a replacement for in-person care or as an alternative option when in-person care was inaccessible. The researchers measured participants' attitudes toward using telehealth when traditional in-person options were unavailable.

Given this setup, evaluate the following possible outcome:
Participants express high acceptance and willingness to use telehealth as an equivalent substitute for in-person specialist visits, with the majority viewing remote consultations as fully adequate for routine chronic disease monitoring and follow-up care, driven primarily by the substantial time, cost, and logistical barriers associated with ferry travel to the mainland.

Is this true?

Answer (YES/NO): NO